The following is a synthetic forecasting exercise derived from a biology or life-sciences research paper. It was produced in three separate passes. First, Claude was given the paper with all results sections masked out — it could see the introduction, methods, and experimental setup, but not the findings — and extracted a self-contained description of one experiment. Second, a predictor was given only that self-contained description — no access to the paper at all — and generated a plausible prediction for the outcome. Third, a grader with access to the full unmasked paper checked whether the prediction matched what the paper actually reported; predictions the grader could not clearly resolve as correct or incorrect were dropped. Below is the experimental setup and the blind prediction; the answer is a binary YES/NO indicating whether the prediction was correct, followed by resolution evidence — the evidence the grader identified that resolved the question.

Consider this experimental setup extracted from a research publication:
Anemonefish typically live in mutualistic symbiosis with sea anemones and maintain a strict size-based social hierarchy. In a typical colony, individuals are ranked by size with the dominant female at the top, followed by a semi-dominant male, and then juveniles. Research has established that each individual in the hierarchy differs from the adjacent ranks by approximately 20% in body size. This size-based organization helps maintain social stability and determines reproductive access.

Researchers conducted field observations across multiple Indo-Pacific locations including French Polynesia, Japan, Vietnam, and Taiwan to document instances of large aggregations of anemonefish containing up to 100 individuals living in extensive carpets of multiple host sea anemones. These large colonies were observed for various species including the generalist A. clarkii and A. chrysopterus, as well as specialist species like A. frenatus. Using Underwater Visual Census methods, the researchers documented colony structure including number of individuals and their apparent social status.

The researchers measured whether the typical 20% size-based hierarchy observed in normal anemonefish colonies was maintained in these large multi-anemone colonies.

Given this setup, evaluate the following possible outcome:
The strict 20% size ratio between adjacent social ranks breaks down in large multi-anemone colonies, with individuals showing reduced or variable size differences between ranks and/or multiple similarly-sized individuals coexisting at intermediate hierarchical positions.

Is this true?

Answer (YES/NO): YES